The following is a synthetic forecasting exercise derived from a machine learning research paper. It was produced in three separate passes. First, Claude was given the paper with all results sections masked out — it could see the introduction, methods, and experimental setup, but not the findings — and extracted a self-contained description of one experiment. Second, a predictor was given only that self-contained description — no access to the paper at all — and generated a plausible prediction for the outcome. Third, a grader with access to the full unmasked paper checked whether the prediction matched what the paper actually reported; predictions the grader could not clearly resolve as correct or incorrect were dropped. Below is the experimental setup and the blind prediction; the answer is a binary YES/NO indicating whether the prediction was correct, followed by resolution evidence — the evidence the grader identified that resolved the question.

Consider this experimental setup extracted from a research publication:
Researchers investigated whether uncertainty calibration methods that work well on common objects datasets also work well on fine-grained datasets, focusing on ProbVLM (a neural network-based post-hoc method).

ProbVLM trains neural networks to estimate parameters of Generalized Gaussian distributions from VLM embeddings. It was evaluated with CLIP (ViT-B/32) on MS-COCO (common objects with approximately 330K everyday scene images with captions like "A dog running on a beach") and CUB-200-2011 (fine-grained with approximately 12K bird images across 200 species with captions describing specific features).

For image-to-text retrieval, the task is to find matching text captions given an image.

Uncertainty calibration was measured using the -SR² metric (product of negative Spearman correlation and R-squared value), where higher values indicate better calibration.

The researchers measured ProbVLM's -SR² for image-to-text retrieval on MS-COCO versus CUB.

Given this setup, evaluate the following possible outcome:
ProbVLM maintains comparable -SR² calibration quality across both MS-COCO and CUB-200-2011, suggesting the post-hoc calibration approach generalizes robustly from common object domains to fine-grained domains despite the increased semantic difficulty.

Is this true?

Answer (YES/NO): YES